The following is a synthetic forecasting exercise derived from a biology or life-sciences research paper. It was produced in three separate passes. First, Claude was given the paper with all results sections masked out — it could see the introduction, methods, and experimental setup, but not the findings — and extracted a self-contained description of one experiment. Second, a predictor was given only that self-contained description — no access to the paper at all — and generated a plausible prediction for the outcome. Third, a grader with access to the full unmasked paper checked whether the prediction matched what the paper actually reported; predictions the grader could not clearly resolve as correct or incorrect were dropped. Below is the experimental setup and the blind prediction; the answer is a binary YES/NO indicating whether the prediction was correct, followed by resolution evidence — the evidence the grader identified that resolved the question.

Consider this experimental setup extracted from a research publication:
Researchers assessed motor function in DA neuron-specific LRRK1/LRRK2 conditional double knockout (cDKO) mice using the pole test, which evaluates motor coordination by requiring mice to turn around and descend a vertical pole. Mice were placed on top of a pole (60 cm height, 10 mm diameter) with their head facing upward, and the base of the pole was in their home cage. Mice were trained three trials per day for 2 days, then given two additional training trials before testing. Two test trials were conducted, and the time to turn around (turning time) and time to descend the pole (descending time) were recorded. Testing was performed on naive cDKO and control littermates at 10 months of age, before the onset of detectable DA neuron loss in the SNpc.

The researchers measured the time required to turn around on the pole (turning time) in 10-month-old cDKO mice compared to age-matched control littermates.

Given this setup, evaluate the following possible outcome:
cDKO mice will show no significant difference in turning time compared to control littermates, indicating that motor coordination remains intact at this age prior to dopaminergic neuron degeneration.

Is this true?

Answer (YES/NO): YES